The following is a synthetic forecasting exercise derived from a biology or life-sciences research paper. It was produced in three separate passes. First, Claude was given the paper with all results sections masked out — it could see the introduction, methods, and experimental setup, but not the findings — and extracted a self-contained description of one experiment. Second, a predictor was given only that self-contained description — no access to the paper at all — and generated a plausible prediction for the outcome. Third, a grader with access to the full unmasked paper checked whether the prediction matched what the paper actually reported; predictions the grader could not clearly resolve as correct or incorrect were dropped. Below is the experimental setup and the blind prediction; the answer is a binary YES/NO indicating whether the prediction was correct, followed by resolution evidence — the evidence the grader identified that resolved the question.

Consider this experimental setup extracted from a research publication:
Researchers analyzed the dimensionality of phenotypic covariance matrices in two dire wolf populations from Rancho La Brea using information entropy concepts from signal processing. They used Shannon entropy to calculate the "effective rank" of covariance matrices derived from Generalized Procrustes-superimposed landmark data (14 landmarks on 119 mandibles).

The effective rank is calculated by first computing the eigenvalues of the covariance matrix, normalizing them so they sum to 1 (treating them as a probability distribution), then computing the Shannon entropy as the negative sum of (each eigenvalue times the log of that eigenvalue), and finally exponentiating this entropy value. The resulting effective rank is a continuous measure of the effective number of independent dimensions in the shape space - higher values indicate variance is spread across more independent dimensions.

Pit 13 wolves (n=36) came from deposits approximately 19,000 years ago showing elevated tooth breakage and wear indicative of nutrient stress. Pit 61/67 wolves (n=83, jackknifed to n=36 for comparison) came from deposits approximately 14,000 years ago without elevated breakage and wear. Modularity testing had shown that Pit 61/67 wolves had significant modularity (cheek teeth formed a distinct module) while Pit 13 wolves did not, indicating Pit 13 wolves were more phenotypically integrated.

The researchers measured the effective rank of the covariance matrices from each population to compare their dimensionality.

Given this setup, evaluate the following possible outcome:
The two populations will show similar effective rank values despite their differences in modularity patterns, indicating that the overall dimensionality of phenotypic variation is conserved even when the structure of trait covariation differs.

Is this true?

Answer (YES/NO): NO